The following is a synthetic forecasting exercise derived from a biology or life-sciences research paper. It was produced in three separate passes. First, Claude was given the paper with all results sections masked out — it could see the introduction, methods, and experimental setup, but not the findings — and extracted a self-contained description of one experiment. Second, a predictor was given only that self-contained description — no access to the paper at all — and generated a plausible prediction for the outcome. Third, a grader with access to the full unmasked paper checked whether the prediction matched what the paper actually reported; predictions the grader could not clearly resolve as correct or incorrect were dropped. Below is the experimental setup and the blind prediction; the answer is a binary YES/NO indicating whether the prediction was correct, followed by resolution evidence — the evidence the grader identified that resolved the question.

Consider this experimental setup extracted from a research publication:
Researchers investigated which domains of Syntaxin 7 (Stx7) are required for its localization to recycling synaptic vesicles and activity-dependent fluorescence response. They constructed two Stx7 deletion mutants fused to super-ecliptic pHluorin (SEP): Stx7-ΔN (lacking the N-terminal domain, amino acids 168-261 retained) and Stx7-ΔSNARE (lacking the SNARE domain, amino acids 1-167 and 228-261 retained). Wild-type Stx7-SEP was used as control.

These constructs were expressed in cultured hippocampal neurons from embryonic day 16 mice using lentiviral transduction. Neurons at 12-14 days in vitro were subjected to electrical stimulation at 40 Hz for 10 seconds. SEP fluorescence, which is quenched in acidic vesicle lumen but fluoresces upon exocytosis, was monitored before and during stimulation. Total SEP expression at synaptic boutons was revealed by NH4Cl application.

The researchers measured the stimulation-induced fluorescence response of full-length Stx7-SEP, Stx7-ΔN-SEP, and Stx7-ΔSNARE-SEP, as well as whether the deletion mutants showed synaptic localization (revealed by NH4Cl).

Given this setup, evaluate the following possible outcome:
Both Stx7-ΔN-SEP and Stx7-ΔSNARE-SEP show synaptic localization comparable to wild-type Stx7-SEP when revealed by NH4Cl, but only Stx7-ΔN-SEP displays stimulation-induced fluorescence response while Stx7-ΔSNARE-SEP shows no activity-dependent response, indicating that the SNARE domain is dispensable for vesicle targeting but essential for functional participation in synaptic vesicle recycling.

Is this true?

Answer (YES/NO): NO